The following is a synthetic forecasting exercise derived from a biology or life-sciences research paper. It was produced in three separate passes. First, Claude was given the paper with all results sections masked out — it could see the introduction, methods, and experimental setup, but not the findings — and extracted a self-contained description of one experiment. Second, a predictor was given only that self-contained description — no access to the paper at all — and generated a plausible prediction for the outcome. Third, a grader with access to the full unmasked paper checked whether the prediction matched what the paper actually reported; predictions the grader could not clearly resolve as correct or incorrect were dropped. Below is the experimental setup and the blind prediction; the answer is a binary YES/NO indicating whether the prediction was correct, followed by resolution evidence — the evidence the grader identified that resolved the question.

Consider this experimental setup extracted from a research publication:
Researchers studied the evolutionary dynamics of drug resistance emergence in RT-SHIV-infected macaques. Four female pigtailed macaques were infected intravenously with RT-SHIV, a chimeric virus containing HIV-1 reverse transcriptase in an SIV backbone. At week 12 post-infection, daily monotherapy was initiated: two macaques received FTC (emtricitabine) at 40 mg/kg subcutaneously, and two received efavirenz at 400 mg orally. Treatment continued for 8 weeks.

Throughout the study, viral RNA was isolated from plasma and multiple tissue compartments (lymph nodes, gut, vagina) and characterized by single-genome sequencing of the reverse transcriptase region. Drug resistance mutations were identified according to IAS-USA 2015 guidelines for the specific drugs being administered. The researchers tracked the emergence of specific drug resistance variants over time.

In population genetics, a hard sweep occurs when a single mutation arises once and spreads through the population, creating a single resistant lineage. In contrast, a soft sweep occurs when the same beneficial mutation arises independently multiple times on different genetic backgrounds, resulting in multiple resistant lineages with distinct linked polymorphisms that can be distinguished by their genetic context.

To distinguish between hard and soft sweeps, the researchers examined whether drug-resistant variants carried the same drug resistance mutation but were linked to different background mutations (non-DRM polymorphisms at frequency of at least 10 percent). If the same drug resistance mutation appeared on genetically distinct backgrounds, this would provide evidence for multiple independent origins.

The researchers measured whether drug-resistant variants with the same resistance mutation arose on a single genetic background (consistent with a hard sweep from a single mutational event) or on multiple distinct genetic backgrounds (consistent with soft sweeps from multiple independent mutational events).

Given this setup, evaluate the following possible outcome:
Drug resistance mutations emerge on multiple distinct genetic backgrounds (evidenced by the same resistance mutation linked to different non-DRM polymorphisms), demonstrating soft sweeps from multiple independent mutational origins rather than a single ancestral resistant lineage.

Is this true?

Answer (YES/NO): YES